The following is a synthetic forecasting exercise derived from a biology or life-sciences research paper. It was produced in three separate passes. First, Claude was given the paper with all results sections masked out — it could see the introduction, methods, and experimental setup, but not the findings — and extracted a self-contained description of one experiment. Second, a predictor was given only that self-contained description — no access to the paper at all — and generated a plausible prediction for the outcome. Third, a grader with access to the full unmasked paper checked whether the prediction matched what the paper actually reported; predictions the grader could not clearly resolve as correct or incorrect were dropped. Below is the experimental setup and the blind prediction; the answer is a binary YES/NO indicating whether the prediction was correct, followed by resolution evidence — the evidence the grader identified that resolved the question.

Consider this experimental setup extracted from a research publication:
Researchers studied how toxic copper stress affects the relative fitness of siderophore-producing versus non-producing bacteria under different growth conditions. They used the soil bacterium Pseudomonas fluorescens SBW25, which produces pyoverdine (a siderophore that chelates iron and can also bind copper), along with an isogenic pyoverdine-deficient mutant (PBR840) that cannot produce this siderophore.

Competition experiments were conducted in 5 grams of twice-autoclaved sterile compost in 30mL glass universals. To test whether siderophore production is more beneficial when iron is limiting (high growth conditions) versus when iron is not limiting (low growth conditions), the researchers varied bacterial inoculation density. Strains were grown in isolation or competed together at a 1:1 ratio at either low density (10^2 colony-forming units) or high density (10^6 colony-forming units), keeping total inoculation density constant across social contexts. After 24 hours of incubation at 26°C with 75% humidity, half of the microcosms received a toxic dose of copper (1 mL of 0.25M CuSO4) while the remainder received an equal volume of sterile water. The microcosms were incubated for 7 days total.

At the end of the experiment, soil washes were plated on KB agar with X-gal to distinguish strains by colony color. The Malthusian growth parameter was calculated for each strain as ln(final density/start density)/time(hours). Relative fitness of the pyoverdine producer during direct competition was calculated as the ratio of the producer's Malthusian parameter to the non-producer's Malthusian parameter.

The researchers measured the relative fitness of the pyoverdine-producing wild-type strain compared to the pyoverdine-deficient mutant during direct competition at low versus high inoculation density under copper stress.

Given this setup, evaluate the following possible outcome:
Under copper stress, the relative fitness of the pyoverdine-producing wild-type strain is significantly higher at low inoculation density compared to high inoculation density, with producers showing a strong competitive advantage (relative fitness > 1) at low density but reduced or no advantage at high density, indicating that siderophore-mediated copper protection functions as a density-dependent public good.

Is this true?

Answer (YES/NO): NO